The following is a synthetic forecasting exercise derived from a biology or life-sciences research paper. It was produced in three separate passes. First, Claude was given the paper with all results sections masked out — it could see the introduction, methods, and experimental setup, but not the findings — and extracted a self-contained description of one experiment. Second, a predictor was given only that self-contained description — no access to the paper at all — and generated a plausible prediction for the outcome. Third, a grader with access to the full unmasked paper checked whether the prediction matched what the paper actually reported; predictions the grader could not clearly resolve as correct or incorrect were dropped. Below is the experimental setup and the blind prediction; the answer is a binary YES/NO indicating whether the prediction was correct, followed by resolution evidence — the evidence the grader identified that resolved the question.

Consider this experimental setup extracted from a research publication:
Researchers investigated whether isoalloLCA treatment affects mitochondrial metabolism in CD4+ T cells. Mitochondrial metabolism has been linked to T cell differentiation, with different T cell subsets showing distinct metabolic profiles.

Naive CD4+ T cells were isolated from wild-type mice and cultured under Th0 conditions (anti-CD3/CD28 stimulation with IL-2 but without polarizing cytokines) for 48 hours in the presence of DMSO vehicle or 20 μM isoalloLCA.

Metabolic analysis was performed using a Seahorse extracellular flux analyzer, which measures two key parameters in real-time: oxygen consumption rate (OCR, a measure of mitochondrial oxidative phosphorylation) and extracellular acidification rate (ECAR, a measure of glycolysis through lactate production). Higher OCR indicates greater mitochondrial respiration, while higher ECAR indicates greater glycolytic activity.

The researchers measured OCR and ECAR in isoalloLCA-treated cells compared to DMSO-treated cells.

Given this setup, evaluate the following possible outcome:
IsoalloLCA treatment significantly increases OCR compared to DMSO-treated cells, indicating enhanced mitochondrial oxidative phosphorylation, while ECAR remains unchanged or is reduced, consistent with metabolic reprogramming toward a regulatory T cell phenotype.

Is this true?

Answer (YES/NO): YES